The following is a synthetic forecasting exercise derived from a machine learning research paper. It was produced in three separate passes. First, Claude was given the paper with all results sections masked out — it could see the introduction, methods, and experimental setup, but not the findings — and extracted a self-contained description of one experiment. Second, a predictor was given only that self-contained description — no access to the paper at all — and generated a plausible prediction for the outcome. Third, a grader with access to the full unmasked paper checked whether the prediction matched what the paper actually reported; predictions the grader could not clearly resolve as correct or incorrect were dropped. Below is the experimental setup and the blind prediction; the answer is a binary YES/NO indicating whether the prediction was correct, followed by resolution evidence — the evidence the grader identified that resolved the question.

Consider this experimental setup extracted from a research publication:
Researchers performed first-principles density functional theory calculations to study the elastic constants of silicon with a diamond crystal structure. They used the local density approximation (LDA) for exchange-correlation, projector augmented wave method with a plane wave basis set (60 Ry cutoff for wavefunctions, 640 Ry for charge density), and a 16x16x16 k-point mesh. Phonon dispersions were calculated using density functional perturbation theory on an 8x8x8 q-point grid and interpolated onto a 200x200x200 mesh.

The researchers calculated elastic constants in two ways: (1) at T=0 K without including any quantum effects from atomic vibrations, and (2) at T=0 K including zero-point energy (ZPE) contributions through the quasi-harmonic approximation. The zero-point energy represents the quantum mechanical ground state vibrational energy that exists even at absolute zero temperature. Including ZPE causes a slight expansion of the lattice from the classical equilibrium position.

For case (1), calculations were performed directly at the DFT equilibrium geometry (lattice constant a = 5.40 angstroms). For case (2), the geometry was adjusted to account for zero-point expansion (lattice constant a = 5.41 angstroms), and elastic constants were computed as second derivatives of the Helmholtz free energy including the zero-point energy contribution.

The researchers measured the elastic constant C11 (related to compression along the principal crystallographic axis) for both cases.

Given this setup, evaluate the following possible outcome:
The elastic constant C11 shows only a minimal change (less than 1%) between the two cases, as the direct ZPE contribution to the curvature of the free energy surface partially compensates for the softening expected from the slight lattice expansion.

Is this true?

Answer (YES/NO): NO